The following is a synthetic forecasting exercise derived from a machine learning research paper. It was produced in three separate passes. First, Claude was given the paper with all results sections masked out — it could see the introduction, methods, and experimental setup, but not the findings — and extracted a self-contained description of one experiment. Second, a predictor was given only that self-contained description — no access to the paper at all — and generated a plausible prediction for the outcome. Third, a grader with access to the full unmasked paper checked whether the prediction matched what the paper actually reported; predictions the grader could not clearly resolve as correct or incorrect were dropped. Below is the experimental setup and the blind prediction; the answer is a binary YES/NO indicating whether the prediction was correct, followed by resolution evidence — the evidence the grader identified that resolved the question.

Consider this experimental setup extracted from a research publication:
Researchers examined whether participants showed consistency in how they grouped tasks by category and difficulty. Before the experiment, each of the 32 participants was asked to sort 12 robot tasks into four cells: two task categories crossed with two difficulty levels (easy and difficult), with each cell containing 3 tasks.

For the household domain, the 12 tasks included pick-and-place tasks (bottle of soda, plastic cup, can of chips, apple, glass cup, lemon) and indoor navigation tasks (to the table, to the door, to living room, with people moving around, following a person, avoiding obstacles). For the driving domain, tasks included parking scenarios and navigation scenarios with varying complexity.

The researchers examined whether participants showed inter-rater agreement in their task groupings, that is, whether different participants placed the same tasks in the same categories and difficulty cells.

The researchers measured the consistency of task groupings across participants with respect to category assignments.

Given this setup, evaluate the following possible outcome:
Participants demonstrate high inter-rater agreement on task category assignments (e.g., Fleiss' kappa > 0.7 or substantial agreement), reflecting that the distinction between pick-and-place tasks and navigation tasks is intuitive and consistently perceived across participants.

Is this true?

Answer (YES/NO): YES